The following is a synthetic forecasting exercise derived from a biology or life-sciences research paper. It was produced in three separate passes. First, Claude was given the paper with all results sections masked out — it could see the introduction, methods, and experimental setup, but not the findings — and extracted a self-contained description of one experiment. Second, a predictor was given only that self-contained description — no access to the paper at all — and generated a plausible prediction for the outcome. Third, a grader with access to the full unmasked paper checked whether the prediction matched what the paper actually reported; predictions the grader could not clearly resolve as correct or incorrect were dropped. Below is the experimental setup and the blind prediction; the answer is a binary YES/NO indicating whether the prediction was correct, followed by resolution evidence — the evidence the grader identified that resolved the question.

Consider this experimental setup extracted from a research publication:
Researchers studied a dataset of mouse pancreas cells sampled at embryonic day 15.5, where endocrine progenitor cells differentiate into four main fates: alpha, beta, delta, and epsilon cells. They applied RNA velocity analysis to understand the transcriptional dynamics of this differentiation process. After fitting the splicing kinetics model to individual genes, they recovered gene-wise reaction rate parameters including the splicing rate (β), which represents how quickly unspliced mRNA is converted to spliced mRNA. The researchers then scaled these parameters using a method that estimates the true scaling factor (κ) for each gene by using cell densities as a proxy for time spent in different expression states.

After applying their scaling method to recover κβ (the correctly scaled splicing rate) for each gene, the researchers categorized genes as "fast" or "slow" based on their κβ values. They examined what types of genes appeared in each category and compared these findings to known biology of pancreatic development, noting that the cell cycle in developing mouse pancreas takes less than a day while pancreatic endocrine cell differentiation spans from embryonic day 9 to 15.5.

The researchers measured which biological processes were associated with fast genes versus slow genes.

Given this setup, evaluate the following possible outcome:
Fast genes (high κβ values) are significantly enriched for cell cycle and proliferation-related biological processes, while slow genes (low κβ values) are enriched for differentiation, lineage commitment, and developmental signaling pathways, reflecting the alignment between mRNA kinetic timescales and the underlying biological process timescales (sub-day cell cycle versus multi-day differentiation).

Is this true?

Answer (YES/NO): NO